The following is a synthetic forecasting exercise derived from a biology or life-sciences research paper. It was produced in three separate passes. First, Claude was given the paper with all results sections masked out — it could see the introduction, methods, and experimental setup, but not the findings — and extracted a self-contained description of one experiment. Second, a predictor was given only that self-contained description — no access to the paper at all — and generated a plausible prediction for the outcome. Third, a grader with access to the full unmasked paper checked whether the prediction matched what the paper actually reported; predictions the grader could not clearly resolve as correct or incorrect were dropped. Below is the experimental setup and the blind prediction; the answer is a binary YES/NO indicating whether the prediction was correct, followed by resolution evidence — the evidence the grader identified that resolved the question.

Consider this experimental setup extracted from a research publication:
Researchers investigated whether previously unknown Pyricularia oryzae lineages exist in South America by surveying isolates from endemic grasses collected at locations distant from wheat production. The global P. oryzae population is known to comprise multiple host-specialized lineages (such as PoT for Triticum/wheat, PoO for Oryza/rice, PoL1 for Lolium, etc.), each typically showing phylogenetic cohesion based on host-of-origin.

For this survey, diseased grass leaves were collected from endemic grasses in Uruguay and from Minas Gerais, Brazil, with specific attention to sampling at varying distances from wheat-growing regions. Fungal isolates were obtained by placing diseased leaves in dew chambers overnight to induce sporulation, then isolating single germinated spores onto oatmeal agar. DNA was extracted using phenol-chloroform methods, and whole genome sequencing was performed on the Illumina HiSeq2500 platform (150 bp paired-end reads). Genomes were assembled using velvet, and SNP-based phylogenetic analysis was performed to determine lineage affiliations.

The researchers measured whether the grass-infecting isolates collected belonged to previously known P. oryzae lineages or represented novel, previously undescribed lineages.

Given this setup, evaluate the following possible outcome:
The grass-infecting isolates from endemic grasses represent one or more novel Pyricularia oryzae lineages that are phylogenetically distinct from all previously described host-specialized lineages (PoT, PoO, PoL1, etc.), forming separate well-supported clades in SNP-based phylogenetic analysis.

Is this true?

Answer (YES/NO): YES